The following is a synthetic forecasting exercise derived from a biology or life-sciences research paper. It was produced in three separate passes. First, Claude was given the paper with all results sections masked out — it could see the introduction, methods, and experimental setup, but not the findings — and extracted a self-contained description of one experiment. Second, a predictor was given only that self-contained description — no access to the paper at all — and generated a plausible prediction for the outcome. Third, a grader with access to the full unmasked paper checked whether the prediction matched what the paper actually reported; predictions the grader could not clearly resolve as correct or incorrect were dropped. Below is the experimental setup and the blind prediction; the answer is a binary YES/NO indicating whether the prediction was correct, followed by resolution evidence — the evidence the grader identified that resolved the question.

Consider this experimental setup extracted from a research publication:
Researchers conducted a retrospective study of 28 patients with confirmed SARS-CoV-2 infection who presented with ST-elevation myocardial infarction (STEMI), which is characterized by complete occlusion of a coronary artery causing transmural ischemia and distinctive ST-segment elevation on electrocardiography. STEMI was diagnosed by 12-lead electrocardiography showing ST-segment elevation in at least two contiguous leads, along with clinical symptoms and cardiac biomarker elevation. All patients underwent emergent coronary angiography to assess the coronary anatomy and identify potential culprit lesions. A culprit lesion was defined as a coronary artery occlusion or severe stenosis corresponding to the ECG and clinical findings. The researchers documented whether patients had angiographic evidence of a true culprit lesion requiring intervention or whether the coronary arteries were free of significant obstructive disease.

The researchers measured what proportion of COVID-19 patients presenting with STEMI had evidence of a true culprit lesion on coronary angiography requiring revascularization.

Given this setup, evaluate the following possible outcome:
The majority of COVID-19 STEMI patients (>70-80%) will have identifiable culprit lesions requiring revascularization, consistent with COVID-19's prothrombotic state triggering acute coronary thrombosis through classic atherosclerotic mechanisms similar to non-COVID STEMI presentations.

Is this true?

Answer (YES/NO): NO